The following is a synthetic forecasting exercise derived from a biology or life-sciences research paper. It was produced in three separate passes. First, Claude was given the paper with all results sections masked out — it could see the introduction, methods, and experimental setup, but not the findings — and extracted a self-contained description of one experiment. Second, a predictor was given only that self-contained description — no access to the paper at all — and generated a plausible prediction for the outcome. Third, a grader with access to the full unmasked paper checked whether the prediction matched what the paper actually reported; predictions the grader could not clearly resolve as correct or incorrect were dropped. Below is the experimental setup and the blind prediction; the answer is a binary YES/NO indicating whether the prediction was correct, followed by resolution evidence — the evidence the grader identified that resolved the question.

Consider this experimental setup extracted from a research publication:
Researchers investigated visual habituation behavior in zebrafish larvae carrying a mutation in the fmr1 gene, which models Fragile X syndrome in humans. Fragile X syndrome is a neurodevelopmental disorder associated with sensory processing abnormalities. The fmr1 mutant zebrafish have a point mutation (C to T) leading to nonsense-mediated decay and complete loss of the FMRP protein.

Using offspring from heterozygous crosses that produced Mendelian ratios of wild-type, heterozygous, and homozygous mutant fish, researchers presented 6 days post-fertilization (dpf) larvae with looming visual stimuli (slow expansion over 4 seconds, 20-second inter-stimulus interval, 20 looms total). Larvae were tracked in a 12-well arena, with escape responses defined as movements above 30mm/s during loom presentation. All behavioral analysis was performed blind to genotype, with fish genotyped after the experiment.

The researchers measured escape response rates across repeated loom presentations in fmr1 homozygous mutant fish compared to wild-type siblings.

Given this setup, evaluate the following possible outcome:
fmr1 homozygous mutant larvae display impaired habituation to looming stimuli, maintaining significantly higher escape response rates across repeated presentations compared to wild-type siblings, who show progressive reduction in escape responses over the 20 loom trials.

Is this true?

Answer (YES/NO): YES